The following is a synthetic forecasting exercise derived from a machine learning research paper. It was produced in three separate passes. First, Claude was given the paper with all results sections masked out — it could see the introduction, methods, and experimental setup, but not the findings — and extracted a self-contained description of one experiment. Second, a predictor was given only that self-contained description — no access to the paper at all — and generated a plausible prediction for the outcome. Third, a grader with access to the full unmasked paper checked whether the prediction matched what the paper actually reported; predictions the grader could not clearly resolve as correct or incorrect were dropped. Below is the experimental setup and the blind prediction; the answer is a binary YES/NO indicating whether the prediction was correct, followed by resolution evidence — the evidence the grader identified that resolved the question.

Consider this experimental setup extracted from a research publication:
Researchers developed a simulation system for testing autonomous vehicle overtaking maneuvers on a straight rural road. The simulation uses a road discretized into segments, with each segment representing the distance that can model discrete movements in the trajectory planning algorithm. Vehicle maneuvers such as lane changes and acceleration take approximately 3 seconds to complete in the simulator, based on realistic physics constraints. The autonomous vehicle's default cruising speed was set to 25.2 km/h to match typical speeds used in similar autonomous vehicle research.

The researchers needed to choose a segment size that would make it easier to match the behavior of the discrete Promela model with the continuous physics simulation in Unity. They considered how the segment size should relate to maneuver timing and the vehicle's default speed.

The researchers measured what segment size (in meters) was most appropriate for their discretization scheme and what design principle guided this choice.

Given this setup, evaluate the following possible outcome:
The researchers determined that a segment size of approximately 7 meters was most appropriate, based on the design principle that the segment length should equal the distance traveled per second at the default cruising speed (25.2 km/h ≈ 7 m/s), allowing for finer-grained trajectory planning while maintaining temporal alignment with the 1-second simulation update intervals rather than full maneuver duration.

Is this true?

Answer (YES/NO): NO